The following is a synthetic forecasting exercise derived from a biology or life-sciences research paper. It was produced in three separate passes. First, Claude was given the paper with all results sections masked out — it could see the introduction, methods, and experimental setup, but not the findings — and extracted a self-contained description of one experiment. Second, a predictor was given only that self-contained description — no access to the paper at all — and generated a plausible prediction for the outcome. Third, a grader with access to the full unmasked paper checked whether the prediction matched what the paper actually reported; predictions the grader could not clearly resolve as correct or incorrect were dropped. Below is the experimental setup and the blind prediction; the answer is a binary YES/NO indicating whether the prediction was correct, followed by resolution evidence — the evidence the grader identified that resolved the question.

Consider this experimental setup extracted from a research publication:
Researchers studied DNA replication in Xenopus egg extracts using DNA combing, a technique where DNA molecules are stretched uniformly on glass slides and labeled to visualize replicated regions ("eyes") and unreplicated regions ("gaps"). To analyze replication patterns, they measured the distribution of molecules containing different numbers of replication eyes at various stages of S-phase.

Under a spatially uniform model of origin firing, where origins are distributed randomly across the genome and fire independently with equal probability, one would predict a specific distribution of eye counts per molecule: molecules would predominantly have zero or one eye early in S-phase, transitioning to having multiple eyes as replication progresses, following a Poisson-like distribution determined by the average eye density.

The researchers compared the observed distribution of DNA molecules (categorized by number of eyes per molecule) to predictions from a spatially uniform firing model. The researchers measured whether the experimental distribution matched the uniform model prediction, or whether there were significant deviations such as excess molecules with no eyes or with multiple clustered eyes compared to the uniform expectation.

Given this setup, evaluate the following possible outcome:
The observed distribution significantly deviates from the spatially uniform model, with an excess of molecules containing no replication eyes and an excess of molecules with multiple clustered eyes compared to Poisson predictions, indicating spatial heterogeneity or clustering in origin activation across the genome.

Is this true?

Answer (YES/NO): YES